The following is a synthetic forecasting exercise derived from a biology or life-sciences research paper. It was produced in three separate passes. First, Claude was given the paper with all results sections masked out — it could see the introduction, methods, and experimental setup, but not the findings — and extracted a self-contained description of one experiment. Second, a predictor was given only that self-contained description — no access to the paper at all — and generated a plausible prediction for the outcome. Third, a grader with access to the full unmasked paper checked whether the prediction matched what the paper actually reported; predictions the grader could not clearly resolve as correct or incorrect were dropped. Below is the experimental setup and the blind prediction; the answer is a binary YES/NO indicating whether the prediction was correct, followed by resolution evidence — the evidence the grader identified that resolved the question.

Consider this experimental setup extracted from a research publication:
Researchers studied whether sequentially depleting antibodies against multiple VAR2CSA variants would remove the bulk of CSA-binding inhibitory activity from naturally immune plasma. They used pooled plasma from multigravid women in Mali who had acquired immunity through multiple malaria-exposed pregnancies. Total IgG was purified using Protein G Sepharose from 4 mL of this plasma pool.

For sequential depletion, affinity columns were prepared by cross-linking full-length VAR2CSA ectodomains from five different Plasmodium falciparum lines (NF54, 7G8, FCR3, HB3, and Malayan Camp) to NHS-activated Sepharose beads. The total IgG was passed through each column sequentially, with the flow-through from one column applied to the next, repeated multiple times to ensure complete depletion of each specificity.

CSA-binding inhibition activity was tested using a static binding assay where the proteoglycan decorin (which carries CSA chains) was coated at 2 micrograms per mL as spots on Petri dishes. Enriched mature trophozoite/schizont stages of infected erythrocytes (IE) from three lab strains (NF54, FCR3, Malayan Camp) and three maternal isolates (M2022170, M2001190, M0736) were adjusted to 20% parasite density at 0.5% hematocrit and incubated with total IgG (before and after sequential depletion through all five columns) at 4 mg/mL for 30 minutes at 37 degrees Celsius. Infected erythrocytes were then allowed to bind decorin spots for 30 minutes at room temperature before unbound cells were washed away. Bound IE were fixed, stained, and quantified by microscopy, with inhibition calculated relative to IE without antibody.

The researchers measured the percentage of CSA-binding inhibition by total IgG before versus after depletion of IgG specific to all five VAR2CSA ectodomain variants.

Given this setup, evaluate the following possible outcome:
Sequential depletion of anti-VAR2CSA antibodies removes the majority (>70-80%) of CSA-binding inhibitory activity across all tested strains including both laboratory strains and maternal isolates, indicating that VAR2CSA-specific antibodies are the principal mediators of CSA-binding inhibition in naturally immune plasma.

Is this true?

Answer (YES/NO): NO